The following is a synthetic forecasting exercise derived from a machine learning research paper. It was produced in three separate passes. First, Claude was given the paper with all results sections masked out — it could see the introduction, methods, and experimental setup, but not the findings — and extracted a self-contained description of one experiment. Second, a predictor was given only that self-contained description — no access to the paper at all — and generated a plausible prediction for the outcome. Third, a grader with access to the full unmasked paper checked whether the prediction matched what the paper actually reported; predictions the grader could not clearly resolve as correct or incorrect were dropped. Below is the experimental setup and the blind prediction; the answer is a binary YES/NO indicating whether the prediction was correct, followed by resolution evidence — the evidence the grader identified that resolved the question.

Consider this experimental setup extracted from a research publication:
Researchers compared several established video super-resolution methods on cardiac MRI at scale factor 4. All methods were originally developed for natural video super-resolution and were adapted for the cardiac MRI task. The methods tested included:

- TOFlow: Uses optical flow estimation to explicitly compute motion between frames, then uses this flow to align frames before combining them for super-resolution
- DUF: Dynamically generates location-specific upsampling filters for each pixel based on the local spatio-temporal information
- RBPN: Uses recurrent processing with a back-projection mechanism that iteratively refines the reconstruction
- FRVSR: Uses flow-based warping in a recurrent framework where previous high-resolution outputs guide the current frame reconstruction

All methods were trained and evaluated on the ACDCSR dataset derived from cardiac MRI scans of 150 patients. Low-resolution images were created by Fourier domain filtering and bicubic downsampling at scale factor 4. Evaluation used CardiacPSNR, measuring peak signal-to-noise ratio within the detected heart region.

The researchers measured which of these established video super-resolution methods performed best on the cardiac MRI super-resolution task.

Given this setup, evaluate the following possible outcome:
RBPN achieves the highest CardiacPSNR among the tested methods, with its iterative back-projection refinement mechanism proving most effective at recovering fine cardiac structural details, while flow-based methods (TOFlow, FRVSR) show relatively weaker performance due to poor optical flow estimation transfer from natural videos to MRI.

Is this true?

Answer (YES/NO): YES